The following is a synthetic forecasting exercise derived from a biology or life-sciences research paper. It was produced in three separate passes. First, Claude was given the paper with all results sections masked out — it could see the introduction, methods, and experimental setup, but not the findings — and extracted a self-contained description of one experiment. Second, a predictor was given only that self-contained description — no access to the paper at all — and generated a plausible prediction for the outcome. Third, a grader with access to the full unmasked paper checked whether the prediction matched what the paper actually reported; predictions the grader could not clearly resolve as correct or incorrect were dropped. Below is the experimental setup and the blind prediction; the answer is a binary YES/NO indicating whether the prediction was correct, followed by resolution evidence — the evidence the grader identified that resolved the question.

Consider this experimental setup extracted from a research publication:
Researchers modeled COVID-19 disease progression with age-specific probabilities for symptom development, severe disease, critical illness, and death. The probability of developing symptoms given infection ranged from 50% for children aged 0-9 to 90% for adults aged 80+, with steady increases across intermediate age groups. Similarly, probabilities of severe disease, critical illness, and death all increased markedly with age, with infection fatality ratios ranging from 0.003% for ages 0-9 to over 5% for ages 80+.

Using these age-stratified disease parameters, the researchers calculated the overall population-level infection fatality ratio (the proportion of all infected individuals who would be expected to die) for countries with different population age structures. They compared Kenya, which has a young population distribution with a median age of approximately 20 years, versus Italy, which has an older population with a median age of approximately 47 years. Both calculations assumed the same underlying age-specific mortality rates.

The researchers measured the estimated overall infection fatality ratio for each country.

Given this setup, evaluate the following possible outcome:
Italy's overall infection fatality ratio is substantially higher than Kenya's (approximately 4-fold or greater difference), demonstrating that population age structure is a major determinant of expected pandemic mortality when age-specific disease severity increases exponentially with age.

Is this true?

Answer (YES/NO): YES